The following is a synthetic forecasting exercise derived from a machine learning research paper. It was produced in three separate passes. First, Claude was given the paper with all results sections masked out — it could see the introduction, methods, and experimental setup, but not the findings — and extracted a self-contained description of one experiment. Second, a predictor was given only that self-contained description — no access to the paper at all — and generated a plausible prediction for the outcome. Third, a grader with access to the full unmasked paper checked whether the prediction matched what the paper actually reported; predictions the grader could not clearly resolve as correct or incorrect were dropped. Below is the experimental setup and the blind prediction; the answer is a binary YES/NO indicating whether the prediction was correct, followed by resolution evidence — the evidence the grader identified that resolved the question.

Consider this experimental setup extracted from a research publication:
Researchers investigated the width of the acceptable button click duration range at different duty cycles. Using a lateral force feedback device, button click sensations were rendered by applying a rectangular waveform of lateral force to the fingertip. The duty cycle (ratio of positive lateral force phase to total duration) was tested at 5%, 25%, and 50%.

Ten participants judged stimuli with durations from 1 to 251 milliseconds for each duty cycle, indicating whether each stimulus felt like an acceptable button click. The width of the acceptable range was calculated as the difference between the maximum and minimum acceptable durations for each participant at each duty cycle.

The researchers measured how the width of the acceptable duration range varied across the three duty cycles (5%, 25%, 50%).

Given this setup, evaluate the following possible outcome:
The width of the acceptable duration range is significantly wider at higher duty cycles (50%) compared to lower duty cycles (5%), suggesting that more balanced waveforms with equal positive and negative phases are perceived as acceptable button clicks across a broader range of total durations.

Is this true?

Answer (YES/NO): NO